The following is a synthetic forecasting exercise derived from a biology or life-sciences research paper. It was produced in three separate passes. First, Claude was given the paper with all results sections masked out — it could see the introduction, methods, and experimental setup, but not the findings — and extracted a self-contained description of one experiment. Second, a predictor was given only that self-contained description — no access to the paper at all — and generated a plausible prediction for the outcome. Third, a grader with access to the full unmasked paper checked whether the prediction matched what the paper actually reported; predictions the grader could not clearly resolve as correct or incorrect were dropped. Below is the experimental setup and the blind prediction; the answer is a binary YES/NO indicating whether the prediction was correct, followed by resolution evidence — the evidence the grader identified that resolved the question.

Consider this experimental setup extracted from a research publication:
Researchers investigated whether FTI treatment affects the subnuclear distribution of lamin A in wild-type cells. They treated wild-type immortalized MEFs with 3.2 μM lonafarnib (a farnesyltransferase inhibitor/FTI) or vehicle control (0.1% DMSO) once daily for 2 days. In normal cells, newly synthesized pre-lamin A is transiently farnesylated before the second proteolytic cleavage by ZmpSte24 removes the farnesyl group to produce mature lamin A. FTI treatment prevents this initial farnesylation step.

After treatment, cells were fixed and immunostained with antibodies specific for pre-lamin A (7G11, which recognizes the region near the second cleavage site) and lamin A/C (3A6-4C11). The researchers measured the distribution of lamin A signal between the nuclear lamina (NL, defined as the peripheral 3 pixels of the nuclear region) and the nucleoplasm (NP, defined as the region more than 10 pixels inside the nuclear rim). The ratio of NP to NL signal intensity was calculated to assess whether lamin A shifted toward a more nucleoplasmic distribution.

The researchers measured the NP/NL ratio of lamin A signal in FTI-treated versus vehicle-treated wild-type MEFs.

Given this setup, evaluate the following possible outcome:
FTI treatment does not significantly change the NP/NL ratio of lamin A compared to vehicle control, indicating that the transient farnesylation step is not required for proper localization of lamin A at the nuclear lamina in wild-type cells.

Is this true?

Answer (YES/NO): NO